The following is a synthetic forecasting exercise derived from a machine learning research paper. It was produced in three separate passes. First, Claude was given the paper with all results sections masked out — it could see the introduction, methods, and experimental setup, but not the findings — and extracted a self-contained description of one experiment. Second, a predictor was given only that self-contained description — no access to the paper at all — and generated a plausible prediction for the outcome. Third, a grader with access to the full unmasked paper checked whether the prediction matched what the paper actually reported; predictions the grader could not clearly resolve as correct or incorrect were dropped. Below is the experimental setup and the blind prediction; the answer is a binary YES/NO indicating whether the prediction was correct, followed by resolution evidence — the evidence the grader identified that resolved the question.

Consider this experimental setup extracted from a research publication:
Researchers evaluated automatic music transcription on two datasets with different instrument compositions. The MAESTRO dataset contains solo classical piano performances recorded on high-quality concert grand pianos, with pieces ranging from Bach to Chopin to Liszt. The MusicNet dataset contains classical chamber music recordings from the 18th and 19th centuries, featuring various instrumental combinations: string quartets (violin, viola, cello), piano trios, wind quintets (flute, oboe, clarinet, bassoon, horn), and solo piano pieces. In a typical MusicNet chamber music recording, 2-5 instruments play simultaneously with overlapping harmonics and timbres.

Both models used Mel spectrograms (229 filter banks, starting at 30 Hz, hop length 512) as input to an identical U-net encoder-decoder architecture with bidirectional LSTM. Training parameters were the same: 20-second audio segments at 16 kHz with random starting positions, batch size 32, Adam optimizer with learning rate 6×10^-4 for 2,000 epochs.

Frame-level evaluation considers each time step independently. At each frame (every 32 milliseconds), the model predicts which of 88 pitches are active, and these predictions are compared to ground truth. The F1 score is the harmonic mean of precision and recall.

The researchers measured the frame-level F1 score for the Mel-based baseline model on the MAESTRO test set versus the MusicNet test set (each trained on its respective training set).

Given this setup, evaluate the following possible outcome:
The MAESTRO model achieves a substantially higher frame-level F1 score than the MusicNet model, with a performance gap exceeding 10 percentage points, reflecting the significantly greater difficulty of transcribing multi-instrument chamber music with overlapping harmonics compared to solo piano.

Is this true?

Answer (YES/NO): YES